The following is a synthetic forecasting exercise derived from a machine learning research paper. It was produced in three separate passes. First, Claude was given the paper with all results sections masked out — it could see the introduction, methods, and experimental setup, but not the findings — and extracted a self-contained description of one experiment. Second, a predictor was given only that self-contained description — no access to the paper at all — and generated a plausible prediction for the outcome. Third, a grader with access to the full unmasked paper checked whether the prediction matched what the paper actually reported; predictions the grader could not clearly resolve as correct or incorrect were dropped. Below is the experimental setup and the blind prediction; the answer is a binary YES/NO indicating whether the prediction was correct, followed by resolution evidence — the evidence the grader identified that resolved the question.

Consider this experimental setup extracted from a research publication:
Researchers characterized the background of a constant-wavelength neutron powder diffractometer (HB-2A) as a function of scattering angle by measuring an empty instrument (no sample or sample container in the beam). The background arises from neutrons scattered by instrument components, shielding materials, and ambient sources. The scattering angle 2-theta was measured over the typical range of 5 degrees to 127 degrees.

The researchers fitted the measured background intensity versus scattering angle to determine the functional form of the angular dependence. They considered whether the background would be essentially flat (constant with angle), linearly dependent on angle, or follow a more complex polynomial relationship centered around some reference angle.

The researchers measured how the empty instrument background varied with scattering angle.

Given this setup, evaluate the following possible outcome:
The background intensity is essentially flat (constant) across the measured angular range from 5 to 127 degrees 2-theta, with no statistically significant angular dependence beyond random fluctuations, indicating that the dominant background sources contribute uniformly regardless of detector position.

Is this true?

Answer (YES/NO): NO